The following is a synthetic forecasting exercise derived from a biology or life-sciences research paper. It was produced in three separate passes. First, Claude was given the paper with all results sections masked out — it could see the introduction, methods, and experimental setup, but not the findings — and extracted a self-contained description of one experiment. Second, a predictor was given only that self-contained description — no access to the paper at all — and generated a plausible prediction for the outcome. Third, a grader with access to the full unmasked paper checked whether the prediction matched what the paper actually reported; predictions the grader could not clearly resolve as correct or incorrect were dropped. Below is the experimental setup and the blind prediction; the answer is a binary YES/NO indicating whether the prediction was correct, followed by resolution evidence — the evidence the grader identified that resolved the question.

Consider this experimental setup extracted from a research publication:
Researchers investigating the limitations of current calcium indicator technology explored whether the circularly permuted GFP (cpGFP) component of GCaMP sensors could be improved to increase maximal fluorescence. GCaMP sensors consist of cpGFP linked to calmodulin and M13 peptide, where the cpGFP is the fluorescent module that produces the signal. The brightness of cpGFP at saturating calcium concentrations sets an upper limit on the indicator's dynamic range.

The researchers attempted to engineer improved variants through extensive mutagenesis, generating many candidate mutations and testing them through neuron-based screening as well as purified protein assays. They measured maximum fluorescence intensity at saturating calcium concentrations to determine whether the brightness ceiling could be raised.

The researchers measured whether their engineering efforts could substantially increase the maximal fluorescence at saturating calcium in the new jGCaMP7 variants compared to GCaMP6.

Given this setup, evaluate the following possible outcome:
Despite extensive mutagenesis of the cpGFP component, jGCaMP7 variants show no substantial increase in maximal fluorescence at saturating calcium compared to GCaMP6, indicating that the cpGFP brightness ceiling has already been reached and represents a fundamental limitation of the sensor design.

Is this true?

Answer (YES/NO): YES